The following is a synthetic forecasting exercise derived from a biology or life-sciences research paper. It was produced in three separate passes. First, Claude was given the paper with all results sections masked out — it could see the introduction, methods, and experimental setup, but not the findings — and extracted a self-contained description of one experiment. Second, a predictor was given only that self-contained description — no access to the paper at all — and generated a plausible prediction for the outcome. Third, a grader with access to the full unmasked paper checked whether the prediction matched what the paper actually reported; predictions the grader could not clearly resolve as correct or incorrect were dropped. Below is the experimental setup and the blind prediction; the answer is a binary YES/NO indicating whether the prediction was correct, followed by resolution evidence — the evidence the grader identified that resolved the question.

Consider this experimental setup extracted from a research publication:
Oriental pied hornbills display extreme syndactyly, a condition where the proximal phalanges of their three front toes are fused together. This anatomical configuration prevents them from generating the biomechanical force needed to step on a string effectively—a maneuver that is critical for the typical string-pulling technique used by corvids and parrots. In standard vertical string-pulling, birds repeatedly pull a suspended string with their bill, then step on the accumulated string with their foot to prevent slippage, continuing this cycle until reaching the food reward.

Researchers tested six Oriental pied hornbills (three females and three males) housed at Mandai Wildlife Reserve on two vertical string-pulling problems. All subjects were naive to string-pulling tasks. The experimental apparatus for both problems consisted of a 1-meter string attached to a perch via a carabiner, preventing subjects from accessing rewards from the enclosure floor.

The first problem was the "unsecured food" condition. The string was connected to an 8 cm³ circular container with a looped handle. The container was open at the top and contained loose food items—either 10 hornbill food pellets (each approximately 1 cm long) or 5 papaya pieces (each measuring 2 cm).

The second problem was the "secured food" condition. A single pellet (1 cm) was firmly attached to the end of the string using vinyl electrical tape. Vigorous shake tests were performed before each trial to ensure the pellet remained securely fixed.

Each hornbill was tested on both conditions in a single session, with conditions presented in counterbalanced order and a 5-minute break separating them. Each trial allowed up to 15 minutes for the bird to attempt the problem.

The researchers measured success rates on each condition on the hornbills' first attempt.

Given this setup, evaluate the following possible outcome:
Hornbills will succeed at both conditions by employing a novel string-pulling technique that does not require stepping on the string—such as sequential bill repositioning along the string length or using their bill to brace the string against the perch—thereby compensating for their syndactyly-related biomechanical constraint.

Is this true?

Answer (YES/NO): NO